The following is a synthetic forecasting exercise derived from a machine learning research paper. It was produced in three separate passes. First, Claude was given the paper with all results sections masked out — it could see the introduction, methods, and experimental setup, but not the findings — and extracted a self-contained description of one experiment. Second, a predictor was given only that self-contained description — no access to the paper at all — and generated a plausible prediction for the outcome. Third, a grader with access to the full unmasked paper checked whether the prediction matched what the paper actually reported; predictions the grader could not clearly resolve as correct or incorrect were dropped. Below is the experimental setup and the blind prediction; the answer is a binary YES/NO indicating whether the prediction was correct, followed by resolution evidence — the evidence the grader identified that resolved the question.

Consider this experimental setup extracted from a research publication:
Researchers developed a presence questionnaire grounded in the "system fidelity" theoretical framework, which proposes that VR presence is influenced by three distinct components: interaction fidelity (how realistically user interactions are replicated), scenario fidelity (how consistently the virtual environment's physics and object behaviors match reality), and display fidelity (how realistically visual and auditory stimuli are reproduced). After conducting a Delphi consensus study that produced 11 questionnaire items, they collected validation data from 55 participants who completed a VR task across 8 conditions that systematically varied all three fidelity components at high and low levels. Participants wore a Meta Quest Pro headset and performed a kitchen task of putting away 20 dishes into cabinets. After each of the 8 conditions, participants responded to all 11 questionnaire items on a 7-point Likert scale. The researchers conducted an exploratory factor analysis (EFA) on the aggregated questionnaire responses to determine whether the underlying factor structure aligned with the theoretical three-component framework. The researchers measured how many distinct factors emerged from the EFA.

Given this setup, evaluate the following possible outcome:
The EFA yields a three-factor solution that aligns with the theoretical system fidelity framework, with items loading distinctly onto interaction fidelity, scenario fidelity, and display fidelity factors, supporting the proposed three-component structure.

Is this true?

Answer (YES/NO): NO